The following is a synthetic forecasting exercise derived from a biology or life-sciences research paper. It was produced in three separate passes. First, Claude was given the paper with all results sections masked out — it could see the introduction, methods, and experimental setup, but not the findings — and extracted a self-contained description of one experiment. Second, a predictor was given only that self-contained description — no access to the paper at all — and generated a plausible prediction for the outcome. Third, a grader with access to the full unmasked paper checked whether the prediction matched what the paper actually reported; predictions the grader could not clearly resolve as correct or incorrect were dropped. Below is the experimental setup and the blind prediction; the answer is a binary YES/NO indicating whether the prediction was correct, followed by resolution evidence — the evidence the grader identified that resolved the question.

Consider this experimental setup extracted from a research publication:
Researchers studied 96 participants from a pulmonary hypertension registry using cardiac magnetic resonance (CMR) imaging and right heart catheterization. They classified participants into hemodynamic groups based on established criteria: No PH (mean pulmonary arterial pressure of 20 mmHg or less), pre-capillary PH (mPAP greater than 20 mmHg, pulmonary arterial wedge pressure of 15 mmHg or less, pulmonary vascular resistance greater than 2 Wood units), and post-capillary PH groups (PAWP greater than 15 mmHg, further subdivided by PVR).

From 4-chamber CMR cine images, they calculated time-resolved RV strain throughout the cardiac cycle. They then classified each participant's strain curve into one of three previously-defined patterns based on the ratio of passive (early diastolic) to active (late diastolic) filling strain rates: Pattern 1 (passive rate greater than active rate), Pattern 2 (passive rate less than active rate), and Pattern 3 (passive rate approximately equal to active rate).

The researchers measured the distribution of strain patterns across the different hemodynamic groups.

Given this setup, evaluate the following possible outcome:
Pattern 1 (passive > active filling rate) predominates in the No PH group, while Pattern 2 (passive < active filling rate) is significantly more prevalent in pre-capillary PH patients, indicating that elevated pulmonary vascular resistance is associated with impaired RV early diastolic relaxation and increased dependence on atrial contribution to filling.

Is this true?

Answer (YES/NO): NO